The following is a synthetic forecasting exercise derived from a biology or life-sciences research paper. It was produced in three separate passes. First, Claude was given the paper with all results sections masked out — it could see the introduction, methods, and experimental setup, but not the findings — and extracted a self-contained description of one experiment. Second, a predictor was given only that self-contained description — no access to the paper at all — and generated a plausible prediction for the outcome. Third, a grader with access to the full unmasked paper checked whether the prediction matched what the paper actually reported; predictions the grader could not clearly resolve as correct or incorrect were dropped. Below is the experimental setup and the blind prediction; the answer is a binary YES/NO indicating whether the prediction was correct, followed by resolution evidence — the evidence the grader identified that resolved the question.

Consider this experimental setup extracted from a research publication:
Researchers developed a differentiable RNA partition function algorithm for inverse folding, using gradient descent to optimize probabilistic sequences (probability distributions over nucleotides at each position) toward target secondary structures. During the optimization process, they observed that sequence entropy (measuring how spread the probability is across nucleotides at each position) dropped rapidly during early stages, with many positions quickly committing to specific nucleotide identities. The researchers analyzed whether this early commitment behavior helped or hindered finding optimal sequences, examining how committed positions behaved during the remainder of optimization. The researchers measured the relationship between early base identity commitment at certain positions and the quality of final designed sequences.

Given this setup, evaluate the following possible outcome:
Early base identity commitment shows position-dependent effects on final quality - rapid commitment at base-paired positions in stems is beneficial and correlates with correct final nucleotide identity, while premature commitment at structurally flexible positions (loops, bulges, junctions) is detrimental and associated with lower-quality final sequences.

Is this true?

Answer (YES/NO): NO